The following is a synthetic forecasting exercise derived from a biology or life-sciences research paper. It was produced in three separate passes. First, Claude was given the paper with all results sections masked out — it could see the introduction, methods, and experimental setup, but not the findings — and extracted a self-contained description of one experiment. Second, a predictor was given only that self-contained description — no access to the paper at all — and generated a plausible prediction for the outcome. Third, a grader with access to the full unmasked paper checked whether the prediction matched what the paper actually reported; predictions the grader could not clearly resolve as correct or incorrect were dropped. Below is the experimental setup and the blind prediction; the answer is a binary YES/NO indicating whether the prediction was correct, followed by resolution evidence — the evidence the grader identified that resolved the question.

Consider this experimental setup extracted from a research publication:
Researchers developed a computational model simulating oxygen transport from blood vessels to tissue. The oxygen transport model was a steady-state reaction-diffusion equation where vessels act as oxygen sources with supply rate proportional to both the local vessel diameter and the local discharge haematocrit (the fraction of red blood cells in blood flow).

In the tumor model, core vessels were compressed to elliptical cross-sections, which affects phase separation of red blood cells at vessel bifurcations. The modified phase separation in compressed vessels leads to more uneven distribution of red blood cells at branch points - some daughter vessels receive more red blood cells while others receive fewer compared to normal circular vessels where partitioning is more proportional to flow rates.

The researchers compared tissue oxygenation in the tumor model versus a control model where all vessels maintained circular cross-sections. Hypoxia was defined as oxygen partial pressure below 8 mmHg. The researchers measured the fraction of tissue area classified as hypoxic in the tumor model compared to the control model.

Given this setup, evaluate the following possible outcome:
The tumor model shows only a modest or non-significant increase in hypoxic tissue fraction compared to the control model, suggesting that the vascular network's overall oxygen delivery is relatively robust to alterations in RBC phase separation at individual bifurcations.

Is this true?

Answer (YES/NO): NO